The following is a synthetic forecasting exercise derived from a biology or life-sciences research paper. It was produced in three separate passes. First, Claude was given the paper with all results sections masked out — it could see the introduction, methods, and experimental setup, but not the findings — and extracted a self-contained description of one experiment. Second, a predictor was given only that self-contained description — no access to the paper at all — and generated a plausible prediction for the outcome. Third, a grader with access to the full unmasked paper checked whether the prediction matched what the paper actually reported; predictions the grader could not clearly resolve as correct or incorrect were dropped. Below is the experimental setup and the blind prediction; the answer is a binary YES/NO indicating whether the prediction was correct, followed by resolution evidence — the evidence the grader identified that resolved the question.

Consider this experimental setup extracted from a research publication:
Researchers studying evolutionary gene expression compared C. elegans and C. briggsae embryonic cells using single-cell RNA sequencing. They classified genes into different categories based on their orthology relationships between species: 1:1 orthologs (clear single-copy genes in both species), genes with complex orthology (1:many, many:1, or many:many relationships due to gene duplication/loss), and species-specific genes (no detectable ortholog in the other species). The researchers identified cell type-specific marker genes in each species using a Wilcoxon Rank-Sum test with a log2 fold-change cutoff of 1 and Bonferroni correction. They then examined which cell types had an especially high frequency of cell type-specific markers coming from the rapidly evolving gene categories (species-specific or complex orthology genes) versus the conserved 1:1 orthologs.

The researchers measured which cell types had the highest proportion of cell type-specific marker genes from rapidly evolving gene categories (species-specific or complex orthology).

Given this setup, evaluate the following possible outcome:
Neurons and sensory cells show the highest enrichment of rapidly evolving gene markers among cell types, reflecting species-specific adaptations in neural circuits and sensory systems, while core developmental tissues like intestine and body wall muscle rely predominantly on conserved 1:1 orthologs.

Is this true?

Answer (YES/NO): NO